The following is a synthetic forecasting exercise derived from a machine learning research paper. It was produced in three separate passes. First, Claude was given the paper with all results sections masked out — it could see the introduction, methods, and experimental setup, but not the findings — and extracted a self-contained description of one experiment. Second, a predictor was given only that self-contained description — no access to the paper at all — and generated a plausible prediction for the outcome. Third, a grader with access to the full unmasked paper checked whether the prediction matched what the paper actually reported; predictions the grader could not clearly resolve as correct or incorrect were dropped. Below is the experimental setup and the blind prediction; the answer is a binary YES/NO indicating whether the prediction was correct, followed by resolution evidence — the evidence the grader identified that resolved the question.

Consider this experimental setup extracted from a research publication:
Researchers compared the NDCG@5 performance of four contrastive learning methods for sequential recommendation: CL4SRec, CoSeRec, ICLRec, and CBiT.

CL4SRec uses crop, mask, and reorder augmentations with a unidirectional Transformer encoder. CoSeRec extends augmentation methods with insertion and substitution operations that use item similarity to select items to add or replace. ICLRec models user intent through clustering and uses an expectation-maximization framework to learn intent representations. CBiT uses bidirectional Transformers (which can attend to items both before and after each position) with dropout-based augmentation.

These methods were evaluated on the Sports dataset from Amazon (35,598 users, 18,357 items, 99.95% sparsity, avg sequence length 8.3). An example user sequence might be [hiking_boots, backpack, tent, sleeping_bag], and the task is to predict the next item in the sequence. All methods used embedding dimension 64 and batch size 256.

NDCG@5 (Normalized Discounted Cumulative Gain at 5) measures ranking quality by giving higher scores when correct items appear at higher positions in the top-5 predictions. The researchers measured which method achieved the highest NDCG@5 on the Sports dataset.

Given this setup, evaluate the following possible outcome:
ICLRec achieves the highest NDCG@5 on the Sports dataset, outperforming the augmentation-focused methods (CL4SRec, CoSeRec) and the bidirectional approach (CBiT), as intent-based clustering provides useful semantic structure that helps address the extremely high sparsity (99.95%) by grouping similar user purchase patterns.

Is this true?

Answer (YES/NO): NO